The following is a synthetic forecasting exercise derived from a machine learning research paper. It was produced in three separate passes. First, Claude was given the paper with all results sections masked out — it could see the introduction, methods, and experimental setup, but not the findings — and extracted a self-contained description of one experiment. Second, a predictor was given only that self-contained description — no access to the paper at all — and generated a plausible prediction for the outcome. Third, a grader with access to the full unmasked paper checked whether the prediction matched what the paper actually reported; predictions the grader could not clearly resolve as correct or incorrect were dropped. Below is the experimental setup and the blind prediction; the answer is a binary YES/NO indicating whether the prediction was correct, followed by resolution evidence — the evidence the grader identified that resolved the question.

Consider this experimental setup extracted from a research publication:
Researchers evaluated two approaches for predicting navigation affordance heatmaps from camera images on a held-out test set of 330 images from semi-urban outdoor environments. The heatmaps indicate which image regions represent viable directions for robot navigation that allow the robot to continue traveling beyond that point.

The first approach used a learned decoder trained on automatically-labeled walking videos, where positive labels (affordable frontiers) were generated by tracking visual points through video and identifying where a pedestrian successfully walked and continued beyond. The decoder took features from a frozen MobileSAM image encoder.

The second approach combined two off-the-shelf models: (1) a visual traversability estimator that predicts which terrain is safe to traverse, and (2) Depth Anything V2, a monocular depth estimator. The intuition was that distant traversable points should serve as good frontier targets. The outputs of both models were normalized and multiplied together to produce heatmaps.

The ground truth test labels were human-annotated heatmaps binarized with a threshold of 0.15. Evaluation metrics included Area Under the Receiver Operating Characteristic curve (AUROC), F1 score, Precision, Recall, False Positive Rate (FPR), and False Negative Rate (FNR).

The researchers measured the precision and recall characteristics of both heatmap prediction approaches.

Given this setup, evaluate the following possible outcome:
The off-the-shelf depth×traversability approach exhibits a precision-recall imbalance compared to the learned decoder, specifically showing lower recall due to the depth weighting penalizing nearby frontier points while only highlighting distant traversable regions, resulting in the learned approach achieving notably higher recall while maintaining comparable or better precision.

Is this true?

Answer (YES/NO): NO